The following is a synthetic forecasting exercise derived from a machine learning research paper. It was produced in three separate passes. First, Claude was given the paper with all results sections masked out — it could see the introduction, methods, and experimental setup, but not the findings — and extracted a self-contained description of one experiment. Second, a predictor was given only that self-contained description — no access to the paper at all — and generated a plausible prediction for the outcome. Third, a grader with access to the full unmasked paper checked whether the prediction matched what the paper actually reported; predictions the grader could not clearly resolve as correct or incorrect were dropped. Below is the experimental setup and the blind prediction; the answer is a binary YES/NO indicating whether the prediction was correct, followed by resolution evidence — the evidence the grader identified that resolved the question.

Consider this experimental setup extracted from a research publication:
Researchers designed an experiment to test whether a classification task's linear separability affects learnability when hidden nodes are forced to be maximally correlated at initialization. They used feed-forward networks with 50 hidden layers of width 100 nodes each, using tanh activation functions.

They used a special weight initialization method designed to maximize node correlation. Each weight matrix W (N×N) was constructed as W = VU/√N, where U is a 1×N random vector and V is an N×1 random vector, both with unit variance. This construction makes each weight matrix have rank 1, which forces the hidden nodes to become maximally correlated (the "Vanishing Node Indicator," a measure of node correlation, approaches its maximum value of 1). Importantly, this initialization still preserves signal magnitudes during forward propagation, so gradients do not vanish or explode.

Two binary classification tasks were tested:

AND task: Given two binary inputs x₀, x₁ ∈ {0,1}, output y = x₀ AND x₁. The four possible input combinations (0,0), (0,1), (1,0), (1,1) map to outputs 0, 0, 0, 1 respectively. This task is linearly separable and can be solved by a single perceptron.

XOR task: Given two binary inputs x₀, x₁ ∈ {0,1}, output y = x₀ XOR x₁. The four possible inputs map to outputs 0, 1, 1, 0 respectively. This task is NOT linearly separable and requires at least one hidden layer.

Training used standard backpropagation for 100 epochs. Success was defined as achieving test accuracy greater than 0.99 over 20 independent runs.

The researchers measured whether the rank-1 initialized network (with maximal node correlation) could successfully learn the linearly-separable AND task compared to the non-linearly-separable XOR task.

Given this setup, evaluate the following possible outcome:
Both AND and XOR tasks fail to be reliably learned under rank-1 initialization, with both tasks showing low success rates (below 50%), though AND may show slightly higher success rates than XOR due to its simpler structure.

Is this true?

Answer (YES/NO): NO